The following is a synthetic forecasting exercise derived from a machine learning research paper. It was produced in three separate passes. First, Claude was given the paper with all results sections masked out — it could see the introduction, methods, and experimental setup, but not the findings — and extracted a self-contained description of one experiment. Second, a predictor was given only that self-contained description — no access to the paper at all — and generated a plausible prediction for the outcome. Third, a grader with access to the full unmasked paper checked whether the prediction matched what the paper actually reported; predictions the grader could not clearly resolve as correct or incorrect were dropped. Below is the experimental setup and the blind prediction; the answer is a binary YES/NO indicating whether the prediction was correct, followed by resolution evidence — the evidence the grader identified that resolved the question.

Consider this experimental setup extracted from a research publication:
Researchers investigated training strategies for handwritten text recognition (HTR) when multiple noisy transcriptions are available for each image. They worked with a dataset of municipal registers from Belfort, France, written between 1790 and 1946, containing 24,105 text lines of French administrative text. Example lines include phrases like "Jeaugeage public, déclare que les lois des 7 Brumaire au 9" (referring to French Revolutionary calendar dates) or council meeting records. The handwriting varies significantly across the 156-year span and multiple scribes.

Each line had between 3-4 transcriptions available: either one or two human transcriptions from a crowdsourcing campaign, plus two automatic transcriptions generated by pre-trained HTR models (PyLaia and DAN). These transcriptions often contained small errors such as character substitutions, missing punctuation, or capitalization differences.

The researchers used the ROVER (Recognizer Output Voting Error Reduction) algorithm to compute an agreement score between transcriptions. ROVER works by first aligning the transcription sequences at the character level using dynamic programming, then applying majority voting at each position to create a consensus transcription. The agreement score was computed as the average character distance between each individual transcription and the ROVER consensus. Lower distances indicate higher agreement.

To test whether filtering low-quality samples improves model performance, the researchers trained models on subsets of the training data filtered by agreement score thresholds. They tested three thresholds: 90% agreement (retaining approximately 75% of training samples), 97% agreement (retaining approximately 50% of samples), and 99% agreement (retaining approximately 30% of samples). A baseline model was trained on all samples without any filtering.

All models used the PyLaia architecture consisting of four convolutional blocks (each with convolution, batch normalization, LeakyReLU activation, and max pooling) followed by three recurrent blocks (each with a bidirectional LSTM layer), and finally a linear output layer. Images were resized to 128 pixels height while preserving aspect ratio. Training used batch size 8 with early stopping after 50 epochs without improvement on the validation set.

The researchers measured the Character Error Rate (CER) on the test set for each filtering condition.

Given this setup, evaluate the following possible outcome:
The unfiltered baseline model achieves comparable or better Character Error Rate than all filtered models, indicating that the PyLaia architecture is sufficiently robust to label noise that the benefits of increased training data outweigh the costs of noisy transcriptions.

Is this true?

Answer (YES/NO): YES